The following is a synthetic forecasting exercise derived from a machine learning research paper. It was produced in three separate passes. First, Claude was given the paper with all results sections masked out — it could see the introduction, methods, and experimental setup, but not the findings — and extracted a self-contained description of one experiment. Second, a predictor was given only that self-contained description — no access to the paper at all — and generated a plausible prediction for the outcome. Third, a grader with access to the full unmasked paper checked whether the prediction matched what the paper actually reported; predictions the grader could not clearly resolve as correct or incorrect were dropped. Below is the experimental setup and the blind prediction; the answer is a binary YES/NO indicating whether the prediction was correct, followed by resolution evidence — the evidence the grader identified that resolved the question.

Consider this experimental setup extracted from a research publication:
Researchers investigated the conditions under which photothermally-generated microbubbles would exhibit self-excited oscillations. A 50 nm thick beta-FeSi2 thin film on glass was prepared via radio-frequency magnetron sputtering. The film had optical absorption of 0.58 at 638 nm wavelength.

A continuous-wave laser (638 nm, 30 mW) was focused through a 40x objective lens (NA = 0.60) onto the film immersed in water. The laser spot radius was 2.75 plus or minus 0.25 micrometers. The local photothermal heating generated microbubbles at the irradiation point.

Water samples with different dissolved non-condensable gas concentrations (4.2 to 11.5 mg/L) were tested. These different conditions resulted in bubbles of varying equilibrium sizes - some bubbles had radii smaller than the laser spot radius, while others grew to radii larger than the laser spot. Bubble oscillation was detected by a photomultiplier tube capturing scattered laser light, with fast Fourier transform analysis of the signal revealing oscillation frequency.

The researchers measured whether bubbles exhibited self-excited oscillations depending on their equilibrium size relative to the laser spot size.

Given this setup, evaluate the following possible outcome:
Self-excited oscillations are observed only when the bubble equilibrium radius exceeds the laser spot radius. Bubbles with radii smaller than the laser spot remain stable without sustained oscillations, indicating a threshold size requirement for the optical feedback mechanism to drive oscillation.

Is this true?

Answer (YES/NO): NO